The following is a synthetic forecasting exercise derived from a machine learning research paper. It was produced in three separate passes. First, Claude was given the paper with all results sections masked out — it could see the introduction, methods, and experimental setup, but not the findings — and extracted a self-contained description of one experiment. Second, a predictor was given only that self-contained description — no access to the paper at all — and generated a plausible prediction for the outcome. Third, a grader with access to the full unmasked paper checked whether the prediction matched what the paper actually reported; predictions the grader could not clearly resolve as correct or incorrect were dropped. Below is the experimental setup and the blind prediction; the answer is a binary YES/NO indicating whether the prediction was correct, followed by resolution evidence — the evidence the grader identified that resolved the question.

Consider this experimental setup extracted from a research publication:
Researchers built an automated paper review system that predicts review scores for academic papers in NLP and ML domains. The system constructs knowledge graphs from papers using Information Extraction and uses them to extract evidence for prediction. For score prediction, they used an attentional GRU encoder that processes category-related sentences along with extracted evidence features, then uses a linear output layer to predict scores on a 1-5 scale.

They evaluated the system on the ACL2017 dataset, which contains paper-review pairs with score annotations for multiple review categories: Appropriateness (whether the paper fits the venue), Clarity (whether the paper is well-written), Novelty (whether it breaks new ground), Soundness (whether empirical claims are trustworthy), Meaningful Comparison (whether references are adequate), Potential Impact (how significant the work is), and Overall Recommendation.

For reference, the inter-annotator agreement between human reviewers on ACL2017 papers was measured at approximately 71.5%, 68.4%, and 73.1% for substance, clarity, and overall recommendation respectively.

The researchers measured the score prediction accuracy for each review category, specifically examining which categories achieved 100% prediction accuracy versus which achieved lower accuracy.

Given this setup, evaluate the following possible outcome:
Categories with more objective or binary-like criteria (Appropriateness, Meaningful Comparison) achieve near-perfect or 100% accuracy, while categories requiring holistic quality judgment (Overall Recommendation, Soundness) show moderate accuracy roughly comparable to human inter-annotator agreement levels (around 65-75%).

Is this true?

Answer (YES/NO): NO